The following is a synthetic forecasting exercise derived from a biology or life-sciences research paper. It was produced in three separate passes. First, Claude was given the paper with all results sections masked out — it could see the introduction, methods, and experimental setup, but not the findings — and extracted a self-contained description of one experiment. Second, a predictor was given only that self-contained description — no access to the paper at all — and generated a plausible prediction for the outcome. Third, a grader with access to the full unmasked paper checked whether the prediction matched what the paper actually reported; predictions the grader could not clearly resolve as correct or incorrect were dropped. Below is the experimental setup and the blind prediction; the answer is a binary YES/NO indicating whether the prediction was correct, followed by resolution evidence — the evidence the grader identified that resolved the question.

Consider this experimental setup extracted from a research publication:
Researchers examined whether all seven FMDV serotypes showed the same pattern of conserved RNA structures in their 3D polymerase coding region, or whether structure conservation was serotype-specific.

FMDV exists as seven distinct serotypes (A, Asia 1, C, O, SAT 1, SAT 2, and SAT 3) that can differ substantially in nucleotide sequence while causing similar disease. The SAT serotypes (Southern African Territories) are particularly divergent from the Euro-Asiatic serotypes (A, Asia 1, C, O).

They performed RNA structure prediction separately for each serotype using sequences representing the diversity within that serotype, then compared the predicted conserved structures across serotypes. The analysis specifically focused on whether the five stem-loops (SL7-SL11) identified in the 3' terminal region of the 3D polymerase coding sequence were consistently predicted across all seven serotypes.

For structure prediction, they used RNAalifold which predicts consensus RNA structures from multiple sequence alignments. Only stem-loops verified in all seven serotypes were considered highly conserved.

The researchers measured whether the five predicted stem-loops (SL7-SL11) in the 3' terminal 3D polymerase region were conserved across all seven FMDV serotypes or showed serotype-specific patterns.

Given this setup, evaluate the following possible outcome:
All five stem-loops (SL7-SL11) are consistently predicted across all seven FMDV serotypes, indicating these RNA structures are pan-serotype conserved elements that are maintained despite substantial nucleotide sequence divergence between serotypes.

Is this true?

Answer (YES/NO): YES